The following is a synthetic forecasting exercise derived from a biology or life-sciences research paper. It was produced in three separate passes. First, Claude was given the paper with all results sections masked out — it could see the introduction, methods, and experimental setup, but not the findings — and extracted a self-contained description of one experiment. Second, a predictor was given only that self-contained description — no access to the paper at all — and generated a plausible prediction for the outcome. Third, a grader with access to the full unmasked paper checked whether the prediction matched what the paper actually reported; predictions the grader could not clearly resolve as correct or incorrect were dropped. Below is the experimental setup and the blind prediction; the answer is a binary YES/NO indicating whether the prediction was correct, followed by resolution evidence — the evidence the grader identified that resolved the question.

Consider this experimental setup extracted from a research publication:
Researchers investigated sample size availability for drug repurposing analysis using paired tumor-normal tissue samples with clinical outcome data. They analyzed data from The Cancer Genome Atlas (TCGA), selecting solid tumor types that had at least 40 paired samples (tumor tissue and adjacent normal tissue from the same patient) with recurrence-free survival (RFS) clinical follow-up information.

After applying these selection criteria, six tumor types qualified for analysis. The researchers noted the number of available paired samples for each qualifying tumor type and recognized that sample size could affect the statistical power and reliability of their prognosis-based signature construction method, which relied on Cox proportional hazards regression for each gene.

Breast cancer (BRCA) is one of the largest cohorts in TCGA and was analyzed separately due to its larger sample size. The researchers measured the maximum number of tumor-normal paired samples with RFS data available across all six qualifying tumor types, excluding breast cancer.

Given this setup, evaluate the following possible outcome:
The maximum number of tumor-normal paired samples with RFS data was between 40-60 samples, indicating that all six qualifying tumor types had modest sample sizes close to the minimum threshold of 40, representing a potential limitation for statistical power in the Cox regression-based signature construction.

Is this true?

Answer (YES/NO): YES